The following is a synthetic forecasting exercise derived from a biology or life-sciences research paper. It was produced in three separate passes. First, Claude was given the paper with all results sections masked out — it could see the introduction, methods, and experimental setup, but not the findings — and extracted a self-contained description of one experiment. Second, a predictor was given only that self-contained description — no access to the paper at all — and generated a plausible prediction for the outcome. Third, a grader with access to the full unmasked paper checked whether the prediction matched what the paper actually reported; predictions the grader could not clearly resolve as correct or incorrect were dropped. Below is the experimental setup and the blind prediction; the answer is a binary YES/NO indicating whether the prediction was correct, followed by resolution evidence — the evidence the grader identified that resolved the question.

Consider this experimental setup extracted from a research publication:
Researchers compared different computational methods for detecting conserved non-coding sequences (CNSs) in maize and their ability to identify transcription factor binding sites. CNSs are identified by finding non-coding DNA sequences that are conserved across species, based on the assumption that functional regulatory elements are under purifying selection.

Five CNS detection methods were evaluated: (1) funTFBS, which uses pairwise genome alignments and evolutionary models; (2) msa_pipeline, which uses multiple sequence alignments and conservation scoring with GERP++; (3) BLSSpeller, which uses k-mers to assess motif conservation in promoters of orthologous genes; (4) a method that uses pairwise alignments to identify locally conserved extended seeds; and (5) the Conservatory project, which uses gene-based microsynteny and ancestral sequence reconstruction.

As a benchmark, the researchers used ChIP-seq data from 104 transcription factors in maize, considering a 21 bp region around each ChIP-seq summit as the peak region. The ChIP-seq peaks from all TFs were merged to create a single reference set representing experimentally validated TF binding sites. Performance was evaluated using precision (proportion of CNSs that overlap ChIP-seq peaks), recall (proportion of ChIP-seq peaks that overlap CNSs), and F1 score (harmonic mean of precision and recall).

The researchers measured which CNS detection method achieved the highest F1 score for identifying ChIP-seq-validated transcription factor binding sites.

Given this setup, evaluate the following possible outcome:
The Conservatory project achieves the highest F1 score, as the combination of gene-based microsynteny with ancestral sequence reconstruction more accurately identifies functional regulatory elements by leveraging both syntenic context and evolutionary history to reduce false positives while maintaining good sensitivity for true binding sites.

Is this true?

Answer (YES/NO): NO